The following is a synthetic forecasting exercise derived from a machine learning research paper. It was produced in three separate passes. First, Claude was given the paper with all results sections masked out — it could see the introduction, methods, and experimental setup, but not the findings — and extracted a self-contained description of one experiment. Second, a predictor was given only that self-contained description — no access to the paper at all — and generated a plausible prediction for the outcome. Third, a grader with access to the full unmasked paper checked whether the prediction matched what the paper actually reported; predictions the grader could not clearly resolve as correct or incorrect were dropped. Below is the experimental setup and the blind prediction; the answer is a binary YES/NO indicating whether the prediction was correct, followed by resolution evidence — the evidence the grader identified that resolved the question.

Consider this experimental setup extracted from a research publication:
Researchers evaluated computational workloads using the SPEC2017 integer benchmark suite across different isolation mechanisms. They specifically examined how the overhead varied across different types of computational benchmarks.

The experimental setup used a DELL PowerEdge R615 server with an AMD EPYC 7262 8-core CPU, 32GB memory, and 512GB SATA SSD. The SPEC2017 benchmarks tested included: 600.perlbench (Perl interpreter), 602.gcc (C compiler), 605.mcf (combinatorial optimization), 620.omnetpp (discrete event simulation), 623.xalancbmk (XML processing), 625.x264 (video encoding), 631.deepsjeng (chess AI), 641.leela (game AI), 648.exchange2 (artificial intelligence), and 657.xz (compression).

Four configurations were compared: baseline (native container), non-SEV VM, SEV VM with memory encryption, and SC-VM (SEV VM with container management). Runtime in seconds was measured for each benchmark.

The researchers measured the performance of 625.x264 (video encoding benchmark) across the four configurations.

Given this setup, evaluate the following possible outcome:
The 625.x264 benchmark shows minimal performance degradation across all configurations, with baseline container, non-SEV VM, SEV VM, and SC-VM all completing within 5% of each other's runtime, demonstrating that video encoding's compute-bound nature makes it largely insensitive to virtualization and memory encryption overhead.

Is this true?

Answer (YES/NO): YES